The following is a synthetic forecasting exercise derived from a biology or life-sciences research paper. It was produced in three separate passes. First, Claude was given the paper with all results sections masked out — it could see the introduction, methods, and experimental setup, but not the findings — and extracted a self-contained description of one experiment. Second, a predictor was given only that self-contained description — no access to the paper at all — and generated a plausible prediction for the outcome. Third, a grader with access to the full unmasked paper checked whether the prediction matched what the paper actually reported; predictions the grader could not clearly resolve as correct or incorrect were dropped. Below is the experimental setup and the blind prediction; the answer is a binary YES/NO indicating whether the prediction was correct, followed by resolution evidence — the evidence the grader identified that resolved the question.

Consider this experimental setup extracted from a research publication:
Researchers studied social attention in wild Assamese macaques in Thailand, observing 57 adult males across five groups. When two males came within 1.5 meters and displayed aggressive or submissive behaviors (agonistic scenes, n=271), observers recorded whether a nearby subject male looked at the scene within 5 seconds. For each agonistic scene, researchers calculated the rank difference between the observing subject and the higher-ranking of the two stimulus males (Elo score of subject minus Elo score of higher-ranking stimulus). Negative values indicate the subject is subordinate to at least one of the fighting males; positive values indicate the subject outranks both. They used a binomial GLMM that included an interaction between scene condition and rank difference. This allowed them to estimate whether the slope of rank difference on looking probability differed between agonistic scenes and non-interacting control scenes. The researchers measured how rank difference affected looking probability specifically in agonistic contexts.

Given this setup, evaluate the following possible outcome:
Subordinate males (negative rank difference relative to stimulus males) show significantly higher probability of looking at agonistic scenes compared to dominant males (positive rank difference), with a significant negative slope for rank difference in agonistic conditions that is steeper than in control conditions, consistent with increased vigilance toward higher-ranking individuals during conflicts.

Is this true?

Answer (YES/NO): NO